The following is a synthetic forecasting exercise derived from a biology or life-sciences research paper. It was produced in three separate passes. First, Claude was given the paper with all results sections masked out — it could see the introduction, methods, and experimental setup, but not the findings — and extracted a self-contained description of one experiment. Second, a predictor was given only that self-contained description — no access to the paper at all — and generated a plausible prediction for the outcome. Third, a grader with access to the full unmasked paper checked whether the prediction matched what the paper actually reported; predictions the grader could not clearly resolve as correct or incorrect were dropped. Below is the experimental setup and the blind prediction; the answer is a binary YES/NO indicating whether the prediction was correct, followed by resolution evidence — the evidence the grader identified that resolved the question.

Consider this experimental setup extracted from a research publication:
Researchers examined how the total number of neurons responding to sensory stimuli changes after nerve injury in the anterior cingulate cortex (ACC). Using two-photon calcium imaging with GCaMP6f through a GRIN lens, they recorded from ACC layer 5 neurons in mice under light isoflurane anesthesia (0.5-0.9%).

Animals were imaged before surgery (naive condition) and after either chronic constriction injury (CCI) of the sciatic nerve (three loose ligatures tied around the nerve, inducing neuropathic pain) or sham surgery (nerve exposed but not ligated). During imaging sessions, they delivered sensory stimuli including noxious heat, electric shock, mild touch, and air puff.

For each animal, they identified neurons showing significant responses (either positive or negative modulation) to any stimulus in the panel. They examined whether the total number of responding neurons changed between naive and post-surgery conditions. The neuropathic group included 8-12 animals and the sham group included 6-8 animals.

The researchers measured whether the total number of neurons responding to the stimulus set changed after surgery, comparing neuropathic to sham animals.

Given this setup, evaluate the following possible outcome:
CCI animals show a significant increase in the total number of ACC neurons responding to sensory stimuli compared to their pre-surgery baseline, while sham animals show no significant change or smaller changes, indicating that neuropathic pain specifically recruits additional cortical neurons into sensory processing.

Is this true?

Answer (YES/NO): YES